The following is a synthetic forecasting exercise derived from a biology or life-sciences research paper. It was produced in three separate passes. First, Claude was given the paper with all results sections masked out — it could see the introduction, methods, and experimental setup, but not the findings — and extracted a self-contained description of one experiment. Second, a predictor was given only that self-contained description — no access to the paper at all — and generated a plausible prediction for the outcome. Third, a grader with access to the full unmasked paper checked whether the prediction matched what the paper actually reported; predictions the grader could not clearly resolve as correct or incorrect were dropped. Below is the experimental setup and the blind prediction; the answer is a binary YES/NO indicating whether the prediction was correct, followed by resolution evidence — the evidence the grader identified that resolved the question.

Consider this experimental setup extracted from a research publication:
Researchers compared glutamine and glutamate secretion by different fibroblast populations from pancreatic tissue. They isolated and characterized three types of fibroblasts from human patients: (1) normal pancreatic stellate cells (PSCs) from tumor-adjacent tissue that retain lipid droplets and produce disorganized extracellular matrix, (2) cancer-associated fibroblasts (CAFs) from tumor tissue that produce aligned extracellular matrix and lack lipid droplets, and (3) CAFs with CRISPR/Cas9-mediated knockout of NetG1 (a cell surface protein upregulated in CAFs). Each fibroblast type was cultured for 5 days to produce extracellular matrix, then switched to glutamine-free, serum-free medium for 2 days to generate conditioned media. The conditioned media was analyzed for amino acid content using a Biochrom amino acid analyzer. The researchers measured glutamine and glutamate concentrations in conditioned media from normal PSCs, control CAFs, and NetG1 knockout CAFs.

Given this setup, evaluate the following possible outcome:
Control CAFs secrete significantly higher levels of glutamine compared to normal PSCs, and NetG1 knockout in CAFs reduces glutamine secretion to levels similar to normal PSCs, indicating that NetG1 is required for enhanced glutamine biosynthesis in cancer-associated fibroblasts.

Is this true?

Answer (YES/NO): NO